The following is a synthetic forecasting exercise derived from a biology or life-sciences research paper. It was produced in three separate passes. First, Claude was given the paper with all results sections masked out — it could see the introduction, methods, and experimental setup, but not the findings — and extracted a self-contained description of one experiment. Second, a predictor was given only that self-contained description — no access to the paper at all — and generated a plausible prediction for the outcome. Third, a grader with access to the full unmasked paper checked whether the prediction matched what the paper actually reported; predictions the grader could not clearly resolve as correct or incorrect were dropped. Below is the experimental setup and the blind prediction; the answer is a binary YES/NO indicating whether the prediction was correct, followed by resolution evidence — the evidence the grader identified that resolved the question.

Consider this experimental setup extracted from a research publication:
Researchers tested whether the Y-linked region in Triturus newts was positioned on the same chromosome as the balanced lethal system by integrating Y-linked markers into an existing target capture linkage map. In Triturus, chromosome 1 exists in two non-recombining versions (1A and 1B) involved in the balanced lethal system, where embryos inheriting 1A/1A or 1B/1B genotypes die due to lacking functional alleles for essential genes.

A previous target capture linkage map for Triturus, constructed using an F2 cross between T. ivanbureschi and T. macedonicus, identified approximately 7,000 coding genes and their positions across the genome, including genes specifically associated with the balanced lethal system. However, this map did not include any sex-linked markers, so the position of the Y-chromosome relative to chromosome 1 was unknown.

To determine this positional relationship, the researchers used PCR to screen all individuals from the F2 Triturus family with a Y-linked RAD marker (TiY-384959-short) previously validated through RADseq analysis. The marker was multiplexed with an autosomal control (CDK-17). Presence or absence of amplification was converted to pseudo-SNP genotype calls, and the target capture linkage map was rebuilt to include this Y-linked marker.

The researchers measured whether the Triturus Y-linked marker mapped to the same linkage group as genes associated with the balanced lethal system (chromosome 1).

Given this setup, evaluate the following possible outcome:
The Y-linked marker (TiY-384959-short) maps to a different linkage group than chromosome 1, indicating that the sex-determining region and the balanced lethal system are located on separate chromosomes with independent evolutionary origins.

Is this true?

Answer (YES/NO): YES